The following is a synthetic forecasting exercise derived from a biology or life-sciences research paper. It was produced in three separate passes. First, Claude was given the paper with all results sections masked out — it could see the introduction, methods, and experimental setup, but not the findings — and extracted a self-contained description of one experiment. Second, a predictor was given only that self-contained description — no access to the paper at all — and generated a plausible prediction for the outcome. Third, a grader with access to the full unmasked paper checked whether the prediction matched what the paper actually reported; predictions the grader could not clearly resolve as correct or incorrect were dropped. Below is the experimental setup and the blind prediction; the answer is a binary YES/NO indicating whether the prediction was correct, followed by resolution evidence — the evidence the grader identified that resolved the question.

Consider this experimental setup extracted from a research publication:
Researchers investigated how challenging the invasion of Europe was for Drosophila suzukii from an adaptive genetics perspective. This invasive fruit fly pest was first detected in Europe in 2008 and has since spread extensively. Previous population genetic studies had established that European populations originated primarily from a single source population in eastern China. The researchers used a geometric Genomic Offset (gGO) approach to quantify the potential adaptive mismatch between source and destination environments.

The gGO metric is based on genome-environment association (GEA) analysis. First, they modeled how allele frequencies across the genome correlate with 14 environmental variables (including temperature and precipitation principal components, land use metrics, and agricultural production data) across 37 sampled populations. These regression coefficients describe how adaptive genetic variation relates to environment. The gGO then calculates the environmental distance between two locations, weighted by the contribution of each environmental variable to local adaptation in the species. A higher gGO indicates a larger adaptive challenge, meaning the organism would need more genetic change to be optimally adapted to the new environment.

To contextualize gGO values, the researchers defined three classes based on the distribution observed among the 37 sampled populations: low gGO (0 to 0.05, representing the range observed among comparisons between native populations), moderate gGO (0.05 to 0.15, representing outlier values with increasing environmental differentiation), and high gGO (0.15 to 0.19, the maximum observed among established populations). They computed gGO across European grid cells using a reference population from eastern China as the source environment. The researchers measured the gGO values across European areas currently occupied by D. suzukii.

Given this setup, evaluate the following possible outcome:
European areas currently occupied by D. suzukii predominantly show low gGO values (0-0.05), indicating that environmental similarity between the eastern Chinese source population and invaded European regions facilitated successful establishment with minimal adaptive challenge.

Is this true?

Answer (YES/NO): NO